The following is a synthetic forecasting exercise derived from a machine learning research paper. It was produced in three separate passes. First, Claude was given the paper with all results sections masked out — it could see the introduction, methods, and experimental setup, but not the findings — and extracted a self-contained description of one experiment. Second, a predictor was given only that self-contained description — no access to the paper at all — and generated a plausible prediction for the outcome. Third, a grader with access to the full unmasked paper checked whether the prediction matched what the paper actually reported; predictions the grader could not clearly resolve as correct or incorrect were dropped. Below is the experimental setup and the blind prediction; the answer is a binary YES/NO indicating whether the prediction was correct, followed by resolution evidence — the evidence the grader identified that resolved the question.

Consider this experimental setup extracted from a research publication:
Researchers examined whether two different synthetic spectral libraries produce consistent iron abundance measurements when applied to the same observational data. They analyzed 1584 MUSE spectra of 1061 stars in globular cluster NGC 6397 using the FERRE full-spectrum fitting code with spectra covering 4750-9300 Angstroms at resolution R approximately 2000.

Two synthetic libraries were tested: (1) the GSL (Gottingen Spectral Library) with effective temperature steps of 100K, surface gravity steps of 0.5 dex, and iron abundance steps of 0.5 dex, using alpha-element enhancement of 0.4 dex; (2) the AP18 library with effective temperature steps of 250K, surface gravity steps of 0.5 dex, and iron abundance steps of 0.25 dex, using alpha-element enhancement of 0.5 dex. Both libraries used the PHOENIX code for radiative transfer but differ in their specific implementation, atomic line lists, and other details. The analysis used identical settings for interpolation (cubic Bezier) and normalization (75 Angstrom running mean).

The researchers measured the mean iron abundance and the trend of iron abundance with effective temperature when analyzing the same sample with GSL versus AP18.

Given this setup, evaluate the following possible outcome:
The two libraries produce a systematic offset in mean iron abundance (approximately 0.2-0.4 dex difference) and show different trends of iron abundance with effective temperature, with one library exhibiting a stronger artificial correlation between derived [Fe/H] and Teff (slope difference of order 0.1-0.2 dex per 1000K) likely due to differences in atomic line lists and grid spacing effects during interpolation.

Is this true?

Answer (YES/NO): NO